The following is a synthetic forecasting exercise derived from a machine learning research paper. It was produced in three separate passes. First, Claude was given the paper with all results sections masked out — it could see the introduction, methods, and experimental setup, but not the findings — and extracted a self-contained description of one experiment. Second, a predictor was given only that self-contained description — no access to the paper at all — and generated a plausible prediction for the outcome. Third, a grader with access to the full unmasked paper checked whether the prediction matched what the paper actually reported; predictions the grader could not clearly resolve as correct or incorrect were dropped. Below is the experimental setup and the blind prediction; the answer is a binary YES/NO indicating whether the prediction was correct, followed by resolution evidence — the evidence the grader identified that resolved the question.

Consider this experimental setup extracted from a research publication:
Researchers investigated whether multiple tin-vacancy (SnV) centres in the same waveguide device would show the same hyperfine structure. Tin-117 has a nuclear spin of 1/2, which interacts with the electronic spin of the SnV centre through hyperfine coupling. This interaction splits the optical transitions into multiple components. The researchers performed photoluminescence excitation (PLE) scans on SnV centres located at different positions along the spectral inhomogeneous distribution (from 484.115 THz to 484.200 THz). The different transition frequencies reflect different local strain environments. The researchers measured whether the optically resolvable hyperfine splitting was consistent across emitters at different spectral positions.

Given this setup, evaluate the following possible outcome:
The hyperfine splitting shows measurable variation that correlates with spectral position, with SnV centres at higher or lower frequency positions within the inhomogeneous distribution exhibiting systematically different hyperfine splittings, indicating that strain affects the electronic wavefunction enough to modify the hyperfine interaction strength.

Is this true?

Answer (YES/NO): NO